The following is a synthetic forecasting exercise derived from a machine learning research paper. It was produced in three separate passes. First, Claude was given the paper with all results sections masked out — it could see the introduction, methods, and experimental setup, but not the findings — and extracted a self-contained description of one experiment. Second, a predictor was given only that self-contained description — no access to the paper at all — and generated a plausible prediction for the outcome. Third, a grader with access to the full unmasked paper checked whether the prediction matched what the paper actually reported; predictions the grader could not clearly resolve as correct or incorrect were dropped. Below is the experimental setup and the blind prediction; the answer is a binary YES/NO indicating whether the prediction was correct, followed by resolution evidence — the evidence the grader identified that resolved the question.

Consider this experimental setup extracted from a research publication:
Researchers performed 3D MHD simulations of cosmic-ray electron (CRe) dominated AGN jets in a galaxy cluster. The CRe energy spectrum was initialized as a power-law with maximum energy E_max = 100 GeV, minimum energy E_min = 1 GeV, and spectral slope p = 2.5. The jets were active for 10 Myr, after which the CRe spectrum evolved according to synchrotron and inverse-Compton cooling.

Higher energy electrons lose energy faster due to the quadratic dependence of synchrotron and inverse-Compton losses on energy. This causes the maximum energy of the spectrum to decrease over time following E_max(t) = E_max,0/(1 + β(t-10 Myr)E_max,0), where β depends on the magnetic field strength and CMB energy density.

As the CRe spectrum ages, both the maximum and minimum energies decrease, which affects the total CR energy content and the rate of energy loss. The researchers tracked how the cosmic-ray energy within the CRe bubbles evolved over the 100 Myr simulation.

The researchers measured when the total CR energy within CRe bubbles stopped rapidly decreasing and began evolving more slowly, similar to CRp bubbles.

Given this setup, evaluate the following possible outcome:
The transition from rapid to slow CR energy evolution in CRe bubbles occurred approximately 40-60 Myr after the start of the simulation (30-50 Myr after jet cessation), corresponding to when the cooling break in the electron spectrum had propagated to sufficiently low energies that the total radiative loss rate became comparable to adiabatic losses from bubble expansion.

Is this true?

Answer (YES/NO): NO